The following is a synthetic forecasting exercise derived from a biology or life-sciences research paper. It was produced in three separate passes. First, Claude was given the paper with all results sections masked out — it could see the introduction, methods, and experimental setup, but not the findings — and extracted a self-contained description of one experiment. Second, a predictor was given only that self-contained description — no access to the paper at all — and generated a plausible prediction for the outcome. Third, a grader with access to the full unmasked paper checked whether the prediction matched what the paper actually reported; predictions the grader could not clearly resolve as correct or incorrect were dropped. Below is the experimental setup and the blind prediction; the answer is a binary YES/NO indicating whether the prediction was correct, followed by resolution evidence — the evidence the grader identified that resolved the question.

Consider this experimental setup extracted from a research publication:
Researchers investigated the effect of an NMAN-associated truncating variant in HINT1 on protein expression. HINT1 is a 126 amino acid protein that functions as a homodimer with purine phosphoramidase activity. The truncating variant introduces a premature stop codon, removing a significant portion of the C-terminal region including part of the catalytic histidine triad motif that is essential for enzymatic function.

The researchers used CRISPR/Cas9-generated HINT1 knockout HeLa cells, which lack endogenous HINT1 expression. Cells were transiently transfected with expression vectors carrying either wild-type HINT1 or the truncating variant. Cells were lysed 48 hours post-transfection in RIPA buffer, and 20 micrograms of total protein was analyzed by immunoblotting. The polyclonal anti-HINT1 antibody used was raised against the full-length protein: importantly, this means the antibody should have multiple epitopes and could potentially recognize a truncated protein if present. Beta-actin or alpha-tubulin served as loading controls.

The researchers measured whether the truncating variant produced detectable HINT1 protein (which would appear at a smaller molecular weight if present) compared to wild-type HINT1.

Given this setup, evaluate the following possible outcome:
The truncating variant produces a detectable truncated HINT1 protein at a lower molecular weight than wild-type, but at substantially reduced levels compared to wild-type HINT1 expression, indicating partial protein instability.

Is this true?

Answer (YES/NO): NO